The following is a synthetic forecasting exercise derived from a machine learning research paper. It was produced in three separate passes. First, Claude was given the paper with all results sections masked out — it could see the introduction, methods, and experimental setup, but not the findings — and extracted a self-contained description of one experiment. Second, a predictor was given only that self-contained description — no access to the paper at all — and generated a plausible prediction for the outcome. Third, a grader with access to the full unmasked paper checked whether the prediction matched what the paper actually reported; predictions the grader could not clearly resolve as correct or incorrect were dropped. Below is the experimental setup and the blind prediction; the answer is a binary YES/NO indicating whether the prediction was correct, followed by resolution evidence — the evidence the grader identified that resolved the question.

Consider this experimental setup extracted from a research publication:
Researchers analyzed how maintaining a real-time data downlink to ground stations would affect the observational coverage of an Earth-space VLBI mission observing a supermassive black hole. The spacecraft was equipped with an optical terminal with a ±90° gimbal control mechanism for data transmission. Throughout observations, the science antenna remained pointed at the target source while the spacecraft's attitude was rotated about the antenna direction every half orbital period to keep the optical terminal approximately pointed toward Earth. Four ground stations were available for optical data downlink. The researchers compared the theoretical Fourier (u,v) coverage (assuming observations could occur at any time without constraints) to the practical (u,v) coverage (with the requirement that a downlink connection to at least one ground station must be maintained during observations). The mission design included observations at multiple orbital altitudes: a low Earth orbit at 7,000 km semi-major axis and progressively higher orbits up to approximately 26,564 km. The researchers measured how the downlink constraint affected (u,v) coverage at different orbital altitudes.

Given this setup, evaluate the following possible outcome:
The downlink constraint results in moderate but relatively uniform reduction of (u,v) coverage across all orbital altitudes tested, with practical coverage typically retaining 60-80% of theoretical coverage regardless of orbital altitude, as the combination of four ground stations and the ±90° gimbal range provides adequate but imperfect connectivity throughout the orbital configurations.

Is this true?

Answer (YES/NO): NO